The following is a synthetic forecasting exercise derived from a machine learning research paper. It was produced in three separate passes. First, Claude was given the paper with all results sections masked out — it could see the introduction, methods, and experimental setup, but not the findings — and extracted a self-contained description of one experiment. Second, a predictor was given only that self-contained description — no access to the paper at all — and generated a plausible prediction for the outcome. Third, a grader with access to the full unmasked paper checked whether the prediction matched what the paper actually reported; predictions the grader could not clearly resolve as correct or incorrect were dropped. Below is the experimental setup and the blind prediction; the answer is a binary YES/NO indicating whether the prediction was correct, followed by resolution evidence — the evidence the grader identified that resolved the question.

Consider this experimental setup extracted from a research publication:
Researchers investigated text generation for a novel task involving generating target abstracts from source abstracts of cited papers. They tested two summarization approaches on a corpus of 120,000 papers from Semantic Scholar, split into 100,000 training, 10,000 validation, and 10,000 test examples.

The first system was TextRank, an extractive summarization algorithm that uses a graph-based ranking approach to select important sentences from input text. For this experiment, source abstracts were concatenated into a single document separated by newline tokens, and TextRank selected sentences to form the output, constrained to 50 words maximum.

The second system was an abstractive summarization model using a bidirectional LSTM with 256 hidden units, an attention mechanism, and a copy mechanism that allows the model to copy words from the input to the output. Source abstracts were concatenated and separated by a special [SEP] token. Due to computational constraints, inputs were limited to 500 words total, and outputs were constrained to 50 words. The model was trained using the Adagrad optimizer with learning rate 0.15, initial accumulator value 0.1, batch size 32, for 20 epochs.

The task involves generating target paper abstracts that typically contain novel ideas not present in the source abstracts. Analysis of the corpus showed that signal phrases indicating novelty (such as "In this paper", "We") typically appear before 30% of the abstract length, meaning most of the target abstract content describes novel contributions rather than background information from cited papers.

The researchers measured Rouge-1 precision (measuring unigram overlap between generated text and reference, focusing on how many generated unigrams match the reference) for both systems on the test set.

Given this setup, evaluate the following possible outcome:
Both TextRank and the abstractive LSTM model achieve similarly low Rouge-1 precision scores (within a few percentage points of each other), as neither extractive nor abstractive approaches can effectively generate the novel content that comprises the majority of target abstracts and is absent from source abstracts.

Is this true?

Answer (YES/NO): NO